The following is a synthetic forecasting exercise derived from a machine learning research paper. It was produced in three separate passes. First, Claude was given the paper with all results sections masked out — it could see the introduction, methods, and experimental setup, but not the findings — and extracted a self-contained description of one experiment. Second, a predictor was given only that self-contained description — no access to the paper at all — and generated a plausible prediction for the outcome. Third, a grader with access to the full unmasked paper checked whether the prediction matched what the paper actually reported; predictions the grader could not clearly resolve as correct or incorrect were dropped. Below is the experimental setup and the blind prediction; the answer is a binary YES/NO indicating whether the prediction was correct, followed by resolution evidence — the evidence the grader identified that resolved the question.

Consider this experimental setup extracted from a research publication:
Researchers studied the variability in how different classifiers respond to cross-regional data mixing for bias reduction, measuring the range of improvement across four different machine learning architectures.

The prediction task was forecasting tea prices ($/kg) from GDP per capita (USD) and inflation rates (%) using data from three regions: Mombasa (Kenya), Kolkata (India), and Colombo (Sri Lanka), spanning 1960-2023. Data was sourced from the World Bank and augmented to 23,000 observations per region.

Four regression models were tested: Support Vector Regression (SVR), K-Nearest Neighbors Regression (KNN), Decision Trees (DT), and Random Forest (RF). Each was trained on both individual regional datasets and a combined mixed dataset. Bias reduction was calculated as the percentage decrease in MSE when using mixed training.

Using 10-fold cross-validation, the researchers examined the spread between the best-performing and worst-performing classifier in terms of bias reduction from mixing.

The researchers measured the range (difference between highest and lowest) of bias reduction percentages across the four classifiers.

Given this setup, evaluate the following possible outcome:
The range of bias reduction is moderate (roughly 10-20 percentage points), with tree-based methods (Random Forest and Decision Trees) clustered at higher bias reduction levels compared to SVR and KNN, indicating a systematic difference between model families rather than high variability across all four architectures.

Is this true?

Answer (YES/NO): NO